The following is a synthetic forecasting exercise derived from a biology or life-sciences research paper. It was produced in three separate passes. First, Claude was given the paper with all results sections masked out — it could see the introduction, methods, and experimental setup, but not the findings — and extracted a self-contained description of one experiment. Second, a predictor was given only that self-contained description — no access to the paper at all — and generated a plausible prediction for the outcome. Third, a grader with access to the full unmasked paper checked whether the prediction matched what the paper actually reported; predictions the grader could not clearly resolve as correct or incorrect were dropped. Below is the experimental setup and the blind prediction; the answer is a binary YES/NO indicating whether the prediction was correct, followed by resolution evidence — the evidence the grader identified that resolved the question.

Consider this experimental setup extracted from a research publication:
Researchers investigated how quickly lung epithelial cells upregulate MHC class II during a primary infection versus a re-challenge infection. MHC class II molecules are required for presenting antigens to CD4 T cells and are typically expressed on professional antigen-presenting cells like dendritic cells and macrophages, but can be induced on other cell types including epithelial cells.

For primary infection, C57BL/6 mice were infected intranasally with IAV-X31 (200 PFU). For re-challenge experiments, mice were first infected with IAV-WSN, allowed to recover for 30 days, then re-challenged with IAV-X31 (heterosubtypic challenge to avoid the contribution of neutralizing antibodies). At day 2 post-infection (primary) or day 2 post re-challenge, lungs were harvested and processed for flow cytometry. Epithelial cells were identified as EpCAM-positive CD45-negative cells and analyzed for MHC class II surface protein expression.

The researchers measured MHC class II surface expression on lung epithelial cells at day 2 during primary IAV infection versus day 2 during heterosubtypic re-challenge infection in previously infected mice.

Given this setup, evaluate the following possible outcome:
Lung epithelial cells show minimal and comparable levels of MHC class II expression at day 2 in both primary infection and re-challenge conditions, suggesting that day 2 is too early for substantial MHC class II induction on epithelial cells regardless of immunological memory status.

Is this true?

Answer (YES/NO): NO